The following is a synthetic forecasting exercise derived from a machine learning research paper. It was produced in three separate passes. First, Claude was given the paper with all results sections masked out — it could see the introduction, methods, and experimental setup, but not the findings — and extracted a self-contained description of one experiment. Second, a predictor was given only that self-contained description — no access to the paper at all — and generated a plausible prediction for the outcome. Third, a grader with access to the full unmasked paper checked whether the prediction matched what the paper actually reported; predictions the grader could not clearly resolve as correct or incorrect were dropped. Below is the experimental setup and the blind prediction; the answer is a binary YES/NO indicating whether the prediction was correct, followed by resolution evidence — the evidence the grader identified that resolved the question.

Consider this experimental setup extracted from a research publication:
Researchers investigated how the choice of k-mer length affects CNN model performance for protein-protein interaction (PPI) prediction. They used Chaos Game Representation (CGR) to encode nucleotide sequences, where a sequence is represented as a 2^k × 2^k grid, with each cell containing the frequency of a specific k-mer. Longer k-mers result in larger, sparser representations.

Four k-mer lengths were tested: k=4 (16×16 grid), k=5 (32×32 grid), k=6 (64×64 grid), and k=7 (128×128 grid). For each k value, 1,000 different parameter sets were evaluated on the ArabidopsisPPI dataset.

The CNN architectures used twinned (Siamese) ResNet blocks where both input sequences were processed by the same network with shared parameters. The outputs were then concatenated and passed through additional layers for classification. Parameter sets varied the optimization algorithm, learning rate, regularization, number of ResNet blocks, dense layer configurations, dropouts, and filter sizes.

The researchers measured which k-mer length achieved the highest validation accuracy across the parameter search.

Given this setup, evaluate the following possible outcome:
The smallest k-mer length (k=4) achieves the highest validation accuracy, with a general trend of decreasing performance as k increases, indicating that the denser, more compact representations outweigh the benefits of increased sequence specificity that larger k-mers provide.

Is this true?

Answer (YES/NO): YES